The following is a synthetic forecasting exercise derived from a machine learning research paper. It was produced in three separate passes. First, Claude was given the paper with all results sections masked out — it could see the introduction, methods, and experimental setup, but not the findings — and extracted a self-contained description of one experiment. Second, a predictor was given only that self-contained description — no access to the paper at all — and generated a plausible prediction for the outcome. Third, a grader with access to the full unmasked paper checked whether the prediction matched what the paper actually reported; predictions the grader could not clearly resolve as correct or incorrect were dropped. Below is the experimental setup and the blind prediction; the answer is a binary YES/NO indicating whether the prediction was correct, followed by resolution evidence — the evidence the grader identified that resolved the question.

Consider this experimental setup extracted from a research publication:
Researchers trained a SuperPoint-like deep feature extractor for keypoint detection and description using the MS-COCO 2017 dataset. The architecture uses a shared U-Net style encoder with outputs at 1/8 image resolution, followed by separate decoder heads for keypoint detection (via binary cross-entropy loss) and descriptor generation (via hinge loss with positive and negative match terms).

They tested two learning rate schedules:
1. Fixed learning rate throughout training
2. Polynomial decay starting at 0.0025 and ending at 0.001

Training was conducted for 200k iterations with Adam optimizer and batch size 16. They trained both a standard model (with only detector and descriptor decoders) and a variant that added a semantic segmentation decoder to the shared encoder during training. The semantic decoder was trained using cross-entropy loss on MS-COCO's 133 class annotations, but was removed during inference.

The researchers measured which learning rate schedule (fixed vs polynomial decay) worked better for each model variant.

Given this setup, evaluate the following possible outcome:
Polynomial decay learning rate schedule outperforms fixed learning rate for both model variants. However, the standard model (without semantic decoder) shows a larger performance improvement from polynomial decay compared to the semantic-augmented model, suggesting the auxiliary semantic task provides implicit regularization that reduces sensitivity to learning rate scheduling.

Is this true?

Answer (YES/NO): NO